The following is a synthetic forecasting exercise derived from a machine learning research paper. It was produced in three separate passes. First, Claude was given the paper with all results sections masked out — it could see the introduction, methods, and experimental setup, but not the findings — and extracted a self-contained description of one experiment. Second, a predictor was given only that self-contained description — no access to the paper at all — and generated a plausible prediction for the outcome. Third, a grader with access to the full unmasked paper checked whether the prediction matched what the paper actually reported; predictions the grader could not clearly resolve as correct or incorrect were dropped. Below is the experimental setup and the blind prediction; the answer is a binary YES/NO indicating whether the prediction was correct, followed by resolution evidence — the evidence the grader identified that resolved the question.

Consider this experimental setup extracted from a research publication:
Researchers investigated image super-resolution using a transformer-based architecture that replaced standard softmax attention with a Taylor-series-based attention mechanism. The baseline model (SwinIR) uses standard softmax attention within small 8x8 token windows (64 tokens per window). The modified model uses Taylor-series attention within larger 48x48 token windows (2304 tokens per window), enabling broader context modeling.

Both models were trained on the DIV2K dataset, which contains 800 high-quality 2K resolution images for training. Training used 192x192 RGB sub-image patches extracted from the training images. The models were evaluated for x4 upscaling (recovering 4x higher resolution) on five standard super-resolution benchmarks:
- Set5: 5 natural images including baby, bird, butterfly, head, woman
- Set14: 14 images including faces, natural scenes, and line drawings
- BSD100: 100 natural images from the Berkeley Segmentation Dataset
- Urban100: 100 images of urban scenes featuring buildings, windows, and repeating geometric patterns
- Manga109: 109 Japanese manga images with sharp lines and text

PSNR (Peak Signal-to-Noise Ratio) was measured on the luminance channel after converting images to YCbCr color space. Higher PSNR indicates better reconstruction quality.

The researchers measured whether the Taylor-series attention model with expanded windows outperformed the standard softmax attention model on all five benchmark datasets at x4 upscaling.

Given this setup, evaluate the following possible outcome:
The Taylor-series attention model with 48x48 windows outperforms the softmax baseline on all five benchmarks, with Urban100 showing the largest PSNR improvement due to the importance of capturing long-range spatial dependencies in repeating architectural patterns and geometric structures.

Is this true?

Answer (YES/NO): NO